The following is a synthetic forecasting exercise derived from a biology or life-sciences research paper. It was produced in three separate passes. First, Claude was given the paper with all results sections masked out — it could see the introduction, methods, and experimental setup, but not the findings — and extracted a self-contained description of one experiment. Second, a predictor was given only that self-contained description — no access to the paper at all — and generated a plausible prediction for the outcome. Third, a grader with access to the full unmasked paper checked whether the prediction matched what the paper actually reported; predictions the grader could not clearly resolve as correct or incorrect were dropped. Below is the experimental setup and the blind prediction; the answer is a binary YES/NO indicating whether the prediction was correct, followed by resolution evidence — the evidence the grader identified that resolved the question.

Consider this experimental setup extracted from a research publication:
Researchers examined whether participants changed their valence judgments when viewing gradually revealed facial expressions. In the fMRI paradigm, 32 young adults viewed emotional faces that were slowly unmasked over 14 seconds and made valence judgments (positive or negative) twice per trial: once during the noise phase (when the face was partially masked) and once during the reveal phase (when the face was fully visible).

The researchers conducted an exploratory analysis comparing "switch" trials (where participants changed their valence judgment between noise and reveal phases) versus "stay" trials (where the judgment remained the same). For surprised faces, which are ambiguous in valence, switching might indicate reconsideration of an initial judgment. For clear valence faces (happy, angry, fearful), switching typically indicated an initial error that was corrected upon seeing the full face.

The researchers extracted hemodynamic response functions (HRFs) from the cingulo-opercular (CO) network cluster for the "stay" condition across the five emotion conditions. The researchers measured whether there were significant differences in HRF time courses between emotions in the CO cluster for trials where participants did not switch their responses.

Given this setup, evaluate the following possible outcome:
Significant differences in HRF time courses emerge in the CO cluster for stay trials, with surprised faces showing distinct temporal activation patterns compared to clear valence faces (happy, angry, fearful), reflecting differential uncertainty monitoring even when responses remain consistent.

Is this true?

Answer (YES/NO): YES